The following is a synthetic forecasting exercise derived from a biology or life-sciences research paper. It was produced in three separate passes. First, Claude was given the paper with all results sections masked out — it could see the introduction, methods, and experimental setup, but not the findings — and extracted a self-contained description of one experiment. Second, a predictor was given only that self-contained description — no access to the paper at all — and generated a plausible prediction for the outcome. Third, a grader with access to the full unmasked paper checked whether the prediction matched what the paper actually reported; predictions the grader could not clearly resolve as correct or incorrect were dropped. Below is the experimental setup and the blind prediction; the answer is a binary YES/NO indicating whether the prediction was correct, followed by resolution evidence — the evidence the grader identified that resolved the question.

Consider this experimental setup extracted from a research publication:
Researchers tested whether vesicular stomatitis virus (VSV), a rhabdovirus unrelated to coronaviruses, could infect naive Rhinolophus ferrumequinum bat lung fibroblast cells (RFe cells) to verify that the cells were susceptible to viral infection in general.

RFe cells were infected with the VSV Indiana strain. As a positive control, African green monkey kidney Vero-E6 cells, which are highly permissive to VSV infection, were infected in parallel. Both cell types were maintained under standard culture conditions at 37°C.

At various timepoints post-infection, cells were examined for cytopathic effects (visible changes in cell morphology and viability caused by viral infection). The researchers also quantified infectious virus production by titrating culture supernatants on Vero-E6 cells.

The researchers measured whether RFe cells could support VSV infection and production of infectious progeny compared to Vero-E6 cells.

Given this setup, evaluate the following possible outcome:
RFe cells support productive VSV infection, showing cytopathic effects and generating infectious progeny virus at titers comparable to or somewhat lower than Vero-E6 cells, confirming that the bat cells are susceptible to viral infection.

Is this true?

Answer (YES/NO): NO